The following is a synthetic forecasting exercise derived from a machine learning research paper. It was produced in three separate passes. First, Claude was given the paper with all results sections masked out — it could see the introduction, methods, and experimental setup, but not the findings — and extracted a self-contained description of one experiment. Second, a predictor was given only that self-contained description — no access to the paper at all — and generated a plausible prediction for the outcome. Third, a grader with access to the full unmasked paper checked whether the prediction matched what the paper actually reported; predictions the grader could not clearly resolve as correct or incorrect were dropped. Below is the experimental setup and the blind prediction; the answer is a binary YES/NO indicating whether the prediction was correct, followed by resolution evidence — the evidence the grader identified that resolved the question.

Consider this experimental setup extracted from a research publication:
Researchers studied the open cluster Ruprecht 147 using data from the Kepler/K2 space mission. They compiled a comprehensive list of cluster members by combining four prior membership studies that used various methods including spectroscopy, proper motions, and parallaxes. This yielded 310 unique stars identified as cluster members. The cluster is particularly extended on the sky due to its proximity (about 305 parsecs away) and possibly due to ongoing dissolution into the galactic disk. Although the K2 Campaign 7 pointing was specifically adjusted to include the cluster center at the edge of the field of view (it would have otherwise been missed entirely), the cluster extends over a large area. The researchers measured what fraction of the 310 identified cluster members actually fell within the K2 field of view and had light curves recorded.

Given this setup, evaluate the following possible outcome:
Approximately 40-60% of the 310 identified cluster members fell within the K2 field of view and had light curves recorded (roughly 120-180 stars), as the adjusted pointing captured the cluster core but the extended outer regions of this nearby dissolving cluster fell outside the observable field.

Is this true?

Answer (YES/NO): NO